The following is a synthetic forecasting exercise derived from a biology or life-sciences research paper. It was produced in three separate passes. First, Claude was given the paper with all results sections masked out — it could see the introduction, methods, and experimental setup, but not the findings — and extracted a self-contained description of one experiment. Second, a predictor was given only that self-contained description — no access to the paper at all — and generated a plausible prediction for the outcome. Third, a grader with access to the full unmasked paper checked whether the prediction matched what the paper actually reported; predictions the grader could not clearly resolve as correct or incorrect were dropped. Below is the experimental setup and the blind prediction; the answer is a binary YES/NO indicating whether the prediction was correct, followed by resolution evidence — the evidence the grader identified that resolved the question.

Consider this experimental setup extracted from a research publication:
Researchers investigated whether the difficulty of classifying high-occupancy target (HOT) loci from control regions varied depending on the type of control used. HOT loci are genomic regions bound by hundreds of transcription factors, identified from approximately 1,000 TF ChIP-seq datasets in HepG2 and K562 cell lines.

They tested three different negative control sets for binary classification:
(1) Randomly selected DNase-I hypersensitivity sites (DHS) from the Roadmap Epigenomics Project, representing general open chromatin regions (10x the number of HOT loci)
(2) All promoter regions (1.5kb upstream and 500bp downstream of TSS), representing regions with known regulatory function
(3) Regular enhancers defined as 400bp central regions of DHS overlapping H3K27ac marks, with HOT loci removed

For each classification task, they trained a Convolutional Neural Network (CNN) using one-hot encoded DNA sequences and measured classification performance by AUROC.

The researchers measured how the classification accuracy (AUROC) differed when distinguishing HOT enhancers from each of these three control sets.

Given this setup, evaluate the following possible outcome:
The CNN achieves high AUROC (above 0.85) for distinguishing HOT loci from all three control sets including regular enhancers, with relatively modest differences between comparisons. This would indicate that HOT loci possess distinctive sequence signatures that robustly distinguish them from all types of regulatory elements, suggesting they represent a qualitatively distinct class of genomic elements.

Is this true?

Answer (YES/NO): YES